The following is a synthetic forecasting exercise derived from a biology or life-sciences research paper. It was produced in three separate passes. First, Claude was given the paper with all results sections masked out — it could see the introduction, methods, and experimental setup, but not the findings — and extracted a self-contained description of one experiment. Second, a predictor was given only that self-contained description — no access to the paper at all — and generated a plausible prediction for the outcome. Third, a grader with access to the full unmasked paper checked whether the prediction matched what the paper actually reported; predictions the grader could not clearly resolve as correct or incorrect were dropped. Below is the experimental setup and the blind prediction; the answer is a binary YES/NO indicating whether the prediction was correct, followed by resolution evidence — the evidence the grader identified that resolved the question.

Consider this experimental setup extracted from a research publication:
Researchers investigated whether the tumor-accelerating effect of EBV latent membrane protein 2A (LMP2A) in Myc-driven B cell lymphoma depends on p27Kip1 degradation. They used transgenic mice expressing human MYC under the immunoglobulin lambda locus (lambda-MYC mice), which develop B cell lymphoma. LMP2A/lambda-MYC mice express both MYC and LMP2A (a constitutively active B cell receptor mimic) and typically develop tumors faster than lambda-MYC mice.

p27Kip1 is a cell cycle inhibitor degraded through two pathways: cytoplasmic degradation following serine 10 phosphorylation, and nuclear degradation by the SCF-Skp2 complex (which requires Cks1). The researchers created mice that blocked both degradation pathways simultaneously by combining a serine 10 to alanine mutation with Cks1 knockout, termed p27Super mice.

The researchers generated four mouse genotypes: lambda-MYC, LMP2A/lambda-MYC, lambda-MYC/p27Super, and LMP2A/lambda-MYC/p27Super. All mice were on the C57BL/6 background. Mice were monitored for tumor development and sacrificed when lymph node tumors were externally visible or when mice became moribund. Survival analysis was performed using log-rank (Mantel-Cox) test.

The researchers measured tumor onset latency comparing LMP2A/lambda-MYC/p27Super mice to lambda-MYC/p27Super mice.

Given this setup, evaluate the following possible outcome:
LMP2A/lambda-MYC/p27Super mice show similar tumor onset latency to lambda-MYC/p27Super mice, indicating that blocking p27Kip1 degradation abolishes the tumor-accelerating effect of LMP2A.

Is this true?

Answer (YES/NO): YES